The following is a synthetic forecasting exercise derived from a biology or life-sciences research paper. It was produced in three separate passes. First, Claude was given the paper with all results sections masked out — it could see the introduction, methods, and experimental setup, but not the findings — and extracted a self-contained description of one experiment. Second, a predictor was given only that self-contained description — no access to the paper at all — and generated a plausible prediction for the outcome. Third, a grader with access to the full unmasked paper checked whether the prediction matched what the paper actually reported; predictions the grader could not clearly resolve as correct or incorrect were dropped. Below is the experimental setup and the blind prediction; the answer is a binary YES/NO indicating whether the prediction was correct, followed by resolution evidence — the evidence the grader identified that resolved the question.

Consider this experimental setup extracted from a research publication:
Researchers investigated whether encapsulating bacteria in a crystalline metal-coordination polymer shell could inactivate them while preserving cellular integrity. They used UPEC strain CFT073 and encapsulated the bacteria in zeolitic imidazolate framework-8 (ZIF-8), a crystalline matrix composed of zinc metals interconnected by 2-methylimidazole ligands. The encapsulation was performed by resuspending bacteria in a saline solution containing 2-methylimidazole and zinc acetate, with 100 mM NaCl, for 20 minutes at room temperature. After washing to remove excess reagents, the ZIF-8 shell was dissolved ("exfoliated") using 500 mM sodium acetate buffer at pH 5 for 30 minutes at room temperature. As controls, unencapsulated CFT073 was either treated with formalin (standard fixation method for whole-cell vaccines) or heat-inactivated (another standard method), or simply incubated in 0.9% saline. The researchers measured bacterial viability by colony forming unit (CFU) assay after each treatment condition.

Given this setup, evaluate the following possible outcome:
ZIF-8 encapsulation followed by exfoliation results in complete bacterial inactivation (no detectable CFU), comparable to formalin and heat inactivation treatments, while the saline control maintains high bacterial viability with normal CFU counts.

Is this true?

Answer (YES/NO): YES